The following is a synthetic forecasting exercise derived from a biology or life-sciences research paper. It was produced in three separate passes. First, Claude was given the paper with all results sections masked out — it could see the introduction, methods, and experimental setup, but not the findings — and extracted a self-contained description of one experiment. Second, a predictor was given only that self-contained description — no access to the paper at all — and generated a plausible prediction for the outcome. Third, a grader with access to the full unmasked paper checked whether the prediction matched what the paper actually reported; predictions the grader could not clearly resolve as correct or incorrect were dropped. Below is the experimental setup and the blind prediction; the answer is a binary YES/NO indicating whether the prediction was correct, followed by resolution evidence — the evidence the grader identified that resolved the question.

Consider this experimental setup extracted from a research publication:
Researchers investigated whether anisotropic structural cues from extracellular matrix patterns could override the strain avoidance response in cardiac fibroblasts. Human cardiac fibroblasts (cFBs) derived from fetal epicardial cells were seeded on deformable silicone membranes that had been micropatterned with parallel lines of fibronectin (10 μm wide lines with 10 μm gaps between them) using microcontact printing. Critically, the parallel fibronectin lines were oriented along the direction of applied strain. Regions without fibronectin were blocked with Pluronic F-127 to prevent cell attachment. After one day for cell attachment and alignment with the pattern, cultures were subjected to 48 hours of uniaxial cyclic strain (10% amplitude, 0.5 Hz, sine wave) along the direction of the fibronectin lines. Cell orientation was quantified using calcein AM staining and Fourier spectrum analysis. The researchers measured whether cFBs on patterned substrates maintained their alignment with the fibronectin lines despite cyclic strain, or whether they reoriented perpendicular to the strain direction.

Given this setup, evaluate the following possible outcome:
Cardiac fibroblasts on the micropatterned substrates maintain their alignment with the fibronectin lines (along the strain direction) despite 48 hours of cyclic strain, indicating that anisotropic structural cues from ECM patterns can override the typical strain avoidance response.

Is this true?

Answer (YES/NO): YES